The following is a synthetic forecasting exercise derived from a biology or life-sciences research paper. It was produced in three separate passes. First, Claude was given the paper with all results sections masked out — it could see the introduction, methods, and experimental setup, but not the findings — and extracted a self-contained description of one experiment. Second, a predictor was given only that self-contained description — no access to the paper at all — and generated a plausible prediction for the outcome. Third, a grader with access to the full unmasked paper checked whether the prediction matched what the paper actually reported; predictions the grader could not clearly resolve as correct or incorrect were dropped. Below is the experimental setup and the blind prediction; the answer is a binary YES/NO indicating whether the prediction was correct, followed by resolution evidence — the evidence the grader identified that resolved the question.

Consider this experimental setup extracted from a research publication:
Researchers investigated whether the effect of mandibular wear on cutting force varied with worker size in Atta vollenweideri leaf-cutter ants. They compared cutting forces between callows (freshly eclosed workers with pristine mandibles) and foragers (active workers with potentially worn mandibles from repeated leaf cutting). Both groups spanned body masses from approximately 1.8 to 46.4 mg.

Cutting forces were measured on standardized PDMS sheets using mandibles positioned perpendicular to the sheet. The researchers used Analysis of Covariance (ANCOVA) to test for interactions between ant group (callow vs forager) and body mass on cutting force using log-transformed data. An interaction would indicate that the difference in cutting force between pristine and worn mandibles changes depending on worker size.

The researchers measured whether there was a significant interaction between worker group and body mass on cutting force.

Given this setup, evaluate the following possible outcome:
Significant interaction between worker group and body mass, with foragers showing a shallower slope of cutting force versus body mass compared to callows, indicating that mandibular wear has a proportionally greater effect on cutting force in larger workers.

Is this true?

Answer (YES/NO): NO